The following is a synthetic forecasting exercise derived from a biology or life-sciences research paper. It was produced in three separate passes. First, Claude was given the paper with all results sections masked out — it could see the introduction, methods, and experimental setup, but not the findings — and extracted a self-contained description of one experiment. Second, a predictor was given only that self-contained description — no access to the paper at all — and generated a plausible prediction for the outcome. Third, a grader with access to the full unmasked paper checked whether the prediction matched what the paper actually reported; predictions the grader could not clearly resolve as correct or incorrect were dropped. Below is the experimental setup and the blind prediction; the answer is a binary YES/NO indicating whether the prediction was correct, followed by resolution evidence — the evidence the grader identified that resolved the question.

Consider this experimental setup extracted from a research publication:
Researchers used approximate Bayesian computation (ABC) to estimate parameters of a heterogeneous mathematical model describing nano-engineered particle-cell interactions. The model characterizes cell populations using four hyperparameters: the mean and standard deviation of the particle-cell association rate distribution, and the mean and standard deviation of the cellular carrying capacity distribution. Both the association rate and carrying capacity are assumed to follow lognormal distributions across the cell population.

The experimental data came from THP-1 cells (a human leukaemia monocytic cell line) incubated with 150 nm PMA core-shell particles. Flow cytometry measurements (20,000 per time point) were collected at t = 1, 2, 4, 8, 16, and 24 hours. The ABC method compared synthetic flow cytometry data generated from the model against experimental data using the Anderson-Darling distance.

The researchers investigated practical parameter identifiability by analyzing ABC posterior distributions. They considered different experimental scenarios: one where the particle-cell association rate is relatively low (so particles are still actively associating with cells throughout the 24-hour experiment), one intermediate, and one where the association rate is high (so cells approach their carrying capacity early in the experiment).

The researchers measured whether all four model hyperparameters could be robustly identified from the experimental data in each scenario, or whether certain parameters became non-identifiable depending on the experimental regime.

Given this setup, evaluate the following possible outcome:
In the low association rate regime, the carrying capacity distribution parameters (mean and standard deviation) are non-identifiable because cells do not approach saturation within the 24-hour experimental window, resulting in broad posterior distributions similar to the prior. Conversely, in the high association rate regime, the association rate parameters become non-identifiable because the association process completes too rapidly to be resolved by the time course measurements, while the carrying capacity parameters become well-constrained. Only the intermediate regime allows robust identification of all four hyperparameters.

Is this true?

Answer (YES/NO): YES